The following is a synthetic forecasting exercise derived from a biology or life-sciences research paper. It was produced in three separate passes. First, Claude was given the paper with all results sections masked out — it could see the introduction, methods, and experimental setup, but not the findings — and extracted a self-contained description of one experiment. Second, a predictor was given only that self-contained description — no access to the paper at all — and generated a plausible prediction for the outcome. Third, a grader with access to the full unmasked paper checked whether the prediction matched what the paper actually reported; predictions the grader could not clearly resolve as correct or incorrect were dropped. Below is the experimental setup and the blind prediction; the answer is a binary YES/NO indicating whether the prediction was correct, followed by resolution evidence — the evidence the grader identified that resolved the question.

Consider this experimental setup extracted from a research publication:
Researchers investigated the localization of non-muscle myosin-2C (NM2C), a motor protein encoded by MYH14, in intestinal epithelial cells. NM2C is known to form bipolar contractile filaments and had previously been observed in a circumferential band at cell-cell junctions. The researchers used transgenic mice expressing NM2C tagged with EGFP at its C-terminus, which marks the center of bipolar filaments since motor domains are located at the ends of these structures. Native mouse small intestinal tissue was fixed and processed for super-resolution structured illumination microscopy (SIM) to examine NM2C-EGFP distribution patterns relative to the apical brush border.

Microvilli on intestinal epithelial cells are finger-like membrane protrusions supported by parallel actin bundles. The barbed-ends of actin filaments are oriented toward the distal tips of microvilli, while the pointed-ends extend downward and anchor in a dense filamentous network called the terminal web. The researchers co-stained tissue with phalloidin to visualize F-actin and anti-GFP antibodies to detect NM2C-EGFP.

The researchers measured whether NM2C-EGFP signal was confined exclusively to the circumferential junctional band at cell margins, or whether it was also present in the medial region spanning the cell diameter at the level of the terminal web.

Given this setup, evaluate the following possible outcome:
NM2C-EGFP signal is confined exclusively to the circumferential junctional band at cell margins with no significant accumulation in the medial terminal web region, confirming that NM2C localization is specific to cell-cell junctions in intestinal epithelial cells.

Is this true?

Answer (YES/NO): NO